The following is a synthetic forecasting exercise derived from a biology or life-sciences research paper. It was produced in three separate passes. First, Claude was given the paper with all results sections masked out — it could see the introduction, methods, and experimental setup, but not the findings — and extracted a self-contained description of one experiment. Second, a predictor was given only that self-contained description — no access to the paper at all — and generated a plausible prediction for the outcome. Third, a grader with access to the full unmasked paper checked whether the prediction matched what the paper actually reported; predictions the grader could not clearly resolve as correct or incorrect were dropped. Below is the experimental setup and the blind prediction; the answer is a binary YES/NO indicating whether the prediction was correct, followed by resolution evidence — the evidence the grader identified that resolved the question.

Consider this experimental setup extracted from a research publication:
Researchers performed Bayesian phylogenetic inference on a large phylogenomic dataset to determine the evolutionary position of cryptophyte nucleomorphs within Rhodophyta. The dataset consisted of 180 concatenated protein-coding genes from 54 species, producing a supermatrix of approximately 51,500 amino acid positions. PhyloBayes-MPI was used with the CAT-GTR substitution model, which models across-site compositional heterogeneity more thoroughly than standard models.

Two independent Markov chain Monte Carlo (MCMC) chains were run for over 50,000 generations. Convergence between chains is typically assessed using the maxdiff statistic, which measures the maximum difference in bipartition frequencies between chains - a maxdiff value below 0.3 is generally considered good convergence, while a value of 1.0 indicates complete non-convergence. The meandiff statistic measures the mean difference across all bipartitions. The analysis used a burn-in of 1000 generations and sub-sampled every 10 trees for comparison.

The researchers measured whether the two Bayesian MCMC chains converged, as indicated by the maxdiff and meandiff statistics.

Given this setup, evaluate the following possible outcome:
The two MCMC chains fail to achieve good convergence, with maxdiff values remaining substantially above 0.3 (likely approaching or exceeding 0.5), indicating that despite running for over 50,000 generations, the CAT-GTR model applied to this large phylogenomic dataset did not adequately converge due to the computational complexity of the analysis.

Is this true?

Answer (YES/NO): YES